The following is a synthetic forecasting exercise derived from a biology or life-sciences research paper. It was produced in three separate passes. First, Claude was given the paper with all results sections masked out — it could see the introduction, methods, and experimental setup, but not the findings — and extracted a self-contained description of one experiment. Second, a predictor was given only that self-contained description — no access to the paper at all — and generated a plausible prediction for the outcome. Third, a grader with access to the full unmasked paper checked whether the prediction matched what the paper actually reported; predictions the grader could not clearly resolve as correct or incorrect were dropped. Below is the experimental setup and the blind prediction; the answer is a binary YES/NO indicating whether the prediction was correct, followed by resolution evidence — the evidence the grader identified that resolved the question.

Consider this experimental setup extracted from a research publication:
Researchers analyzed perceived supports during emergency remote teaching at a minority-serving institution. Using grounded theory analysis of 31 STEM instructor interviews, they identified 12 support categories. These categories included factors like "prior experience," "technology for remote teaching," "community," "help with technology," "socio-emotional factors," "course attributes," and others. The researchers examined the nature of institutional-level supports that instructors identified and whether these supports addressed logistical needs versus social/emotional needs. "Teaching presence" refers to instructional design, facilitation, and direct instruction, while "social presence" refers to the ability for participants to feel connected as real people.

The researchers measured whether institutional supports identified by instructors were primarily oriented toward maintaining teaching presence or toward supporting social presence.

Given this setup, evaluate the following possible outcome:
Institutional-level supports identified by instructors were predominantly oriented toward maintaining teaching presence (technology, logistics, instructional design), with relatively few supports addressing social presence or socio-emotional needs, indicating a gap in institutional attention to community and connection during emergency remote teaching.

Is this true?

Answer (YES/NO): YES